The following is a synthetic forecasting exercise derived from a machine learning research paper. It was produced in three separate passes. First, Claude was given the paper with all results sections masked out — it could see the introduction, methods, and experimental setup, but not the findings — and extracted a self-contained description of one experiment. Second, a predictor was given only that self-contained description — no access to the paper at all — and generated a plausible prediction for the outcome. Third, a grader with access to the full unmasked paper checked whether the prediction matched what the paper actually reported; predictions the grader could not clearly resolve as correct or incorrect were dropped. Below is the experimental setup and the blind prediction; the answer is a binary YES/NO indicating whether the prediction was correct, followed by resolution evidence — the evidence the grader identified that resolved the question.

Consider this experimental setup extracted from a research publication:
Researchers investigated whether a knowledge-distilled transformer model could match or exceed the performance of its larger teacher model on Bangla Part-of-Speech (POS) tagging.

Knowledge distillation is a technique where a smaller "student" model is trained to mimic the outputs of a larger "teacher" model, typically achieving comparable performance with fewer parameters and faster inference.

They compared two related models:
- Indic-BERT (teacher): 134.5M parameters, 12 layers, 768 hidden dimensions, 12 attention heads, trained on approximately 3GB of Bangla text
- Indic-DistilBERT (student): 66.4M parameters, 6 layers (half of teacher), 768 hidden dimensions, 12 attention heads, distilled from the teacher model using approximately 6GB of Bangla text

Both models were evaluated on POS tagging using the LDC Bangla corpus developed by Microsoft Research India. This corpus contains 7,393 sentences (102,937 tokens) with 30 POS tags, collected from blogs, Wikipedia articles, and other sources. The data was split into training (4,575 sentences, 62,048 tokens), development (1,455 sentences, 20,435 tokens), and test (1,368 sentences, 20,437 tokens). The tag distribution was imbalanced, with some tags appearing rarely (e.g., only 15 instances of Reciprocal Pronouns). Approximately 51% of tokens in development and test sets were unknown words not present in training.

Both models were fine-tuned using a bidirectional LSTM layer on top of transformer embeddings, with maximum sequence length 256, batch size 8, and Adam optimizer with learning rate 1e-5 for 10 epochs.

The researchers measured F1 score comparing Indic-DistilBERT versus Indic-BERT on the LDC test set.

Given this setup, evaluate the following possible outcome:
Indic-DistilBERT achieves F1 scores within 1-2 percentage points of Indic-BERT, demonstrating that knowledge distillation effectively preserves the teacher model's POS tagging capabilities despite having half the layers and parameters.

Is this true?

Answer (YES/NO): NO